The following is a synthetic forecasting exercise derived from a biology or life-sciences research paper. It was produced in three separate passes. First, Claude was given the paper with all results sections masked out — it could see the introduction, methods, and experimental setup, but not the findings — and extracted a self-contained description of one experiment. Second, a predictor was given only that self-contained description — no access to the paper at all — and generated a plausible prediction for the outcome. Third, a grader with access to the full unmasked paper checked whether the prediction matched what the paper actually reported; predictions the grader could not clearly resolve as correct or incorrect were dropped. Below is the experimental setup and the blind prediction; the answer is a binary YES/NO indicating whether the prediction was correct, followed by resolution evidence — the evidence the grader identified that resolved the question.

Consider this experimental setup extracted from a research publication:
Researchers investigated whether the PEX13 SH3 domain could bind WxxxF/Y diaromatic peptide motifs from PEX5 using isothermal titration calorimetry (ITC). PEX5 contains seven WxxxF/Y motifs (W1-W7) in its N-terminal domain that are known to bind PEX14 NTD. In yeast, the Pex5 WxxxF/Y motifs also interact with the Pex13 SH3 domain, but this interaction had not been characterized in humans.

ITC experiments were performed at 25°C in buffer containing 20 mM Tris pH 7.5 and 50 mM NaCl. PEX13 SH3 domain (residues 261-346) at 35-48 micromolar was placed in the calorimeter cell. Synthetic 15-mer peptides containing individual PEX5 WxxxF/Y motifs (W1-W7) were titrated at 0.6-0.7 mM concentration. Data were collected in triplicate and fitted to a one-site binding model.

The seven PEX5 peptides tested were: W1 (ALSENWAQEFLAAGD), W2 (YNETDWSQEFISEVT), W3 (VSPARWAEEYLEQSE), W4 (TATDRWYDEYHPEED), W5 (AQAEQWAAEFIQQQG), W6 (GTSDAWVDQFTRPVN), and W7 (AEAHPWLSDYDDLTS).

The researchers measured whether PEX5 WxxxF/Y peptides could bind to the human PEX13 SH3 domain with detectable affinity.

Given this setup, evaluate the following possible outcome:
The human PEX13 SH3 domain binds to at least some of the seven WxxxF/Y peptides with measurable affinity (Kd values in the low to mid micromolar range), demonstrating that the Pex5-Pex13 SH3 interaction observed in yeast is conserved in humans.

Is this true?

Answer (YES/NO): YES